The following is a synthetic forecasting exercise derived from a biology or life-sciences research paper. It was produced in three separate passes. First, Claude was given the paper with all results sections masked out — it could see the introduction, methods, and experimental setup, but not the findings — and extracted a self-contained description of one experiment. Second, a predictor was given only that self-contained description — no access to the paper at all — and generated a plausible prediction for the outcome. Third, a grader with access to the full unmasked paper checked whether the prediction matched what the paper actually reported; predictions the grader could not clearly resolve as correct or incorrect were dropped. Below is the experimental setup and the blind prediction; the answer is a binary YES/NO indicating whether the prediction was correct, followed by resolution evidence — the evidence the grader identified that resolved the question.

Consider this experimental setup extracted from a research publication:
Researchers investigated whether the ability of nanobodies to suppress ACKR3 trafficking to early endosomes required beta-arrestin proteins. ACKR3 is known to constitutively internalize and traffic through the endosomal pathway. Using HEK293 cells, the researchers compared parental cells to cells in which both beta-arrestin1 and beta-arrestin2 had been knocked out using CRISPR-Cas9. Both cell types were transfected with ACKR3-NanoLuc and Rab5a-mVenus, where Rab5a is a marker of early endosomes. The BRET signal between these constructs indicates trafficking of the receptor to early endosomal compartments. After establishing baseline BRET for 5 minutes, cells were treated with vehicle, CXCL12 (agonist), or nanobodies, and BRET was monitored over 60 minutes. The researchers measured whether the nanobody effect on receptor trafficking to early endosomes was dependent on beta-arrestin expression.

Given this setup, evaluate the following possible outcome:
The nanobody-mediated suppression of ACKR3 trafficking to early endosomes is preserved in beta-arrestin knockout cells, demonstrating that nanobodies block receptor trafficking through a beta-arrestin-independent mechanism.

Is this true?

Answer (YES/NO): YES